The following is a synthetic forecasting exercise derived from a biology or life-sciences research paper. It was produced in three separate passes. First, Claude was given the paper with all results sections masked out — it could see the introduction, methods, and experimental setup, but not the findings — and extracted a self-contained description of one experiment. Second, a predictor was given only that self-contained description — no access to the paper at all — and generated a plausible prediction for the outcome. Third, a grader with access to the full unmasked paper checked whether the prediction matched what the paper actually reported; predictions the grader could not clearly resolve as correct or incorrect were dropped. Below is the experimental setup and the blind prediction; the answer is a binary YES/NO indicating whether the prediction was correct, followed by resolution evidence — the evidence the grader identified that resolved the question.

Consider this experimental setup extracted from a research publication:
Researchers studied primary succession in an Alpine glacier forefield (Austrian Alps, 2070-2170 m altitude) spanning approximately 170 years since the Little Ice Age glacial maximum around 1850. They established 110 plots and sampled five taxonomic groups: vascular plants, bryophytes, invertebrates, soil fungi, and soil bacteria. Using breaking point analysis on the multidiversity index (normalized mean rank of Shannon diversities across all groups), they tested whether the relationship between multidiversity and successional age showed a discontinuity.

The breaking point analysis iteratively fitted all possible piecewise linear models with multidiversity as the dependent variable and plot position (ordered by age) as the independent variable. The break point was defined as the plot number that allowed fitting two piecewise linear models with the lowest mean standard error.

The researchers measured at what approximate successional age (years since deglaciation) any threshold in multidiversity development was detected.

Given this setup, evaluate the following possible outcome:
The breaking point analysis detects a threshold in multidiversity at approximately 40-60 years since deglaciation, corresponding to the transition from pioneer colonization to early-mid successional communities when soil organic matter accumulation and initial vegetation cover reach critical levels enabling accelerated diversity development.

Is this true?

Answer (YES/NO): NO